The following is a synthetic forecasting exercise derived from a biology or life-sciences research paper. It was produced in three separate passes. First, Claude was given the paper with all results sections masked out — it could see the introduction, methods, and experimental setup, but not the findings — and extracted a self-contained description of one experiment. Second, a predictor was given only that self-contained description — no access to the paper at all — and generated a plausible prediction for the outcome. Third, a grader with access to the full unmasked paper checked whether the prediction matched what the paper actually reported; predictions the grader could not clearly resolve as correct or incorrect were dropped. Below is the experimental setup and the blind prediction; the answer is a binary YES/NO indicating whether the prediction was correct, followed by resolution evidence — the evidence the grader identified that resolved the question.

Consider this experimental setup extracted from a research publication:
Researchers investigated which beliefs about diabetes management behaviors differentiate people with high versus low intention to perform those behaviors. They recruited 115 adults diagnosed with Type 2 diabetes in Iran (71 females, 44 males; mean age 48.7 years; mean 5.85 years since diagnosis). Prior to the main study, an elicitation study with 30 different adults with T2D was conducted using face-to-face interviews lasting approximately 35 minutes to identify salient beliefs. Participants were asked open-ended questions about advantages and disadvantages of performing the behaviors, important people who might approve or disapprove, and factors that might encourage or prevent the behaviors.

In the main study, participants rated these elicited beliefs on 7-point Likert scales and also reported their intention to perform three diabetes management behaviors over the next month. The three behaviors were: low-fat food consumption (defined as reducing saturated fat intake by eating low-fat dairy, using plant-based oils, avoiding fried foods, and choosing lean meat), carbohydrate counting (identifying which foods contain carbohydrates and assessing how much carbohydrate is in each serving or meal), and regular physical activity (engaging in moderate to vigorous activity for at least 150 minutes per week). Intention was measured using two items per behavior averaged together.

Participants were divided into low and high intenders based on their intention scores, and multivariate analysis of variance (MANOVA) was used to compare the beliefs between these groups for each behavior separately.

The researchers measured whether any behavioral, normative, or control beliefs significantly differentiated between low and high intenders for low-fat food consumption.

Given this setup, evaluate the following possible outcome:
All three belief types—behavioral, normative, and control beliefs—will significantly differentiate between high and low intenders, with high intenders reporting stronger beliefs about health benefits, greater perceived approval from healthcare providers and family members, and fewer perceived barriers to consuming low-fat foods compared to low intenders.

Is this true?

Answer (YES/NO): NO